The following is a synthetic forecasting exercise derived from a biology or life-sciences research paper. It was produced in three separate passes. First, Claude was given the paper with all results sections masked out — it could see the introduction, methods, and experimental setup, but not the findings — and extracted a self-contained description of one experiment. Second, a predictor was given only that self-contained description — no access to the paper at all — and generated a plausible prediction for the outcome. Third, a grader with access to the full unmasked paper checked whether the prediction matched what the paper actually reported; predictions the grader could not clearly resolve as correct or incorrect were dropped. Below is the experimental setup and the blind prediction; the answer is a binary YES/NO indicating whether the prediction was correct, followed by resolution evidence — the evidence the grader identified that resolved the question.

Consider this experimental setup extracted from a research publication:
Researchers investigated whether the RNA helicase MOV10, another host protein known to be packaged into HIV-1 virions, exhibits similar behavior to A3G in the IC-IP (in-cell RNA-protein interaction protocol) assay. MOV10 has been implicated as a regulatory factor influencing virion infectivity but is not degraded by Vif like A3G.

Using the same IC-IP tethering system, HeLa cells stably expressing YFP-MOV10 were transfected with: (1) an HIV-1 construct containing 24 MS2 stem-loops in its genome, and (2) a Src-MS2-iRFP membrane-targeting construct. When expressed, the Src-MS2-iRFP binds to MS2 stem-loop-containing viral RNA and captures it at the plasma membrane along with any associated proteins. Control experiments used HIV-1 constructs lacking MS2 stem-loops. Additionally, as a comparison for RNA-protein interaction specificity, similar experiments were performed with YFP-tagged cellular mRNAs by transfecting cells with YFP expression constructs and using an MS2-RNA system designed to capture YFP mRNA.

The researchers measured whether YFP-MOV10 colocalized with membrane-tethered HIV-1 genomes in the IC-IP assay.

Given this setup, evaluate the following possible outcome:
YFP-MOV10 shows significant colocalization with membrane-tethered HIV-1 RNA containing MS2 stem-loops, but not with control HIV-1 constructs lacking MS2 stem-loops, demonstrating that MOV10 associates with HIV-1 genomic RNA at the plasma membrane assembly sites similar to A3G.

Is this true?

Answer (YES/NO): YES